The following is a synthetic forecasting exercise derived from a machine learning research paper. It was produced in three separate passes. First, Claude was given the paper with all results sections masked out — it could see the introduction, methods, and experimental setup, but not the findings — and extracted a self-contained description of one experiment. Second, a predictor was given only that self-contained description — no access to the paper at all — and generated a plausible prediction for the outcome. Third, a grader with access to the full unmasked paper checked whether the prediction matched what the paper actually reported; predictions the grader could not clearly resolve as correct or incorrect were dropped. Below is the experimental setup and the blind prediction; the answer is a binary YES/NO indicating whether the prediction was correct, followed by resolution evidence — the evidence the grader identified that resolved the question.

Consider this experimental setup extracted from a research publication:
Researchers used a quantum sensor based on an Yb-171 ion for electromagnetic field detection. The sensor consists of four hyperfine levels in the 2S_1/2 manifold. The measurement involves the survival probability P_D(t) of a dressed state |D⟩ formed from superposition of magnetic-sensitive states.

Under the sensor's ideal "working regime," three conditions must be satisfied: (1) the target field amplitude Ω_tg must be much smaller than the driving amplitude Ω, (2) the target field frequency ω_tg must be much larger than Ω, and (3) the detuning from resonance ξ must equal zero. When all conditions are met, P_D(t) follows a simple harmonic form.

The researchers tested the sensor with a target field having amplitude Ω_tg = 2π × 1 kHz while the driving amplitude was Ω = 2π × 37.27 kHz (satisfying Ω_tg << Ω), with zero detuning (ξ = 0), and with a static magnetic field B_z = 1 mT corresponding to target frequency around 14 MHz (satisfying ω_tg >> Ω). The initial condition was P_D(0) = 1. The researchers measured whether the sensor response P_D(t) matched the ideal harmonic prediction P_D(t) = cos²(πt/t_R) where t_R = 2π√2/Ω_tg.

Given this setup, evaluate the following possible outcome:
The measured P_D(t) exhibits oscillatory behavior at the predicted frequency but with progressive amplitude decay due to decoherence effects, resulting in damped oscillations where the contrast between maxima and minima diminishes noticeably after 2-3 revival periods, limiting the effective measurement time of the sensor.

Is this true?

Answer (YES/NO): NO